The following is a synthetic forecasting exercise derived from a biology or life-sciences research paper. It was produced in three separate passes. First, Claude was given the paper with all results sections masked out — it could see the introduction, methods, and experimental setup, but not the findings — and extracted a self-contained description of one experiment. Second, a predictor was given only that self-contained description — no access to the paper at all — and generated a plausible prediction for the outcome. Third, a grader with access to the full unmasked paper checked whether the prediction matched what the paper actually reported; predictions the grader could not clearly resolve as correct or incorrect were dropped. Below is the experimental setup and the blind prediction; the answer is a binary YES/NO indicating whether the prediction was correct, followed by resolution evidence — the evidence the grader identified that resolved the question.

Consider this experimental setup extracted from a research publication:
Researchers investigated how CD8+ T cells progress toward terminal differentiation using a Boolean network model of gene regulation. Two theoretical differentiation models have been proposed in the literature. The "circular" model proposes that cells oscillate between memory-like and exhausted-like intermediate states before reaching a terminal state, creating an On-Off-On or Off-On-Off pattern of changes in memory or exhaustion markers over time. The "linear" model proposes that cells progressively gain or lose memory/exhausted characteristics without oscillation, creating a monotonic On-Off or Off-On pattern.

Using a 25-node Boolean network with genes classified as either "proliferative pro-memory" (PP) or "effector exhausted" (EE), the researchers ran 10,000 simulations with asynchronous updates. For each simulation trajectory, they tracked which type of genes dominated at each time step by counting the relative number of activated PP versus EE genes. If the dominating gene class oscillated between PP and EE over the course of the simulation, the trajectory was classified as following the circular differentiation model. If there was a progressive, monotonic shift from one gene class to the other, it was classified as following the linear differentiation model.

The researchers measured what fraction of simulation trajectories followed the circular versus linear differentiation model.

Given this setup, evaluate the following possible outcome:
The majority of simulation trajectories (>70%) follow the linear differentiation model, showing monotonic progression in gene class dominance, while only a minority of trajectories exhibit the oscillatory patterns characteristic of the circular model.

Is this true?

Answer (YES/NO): NO